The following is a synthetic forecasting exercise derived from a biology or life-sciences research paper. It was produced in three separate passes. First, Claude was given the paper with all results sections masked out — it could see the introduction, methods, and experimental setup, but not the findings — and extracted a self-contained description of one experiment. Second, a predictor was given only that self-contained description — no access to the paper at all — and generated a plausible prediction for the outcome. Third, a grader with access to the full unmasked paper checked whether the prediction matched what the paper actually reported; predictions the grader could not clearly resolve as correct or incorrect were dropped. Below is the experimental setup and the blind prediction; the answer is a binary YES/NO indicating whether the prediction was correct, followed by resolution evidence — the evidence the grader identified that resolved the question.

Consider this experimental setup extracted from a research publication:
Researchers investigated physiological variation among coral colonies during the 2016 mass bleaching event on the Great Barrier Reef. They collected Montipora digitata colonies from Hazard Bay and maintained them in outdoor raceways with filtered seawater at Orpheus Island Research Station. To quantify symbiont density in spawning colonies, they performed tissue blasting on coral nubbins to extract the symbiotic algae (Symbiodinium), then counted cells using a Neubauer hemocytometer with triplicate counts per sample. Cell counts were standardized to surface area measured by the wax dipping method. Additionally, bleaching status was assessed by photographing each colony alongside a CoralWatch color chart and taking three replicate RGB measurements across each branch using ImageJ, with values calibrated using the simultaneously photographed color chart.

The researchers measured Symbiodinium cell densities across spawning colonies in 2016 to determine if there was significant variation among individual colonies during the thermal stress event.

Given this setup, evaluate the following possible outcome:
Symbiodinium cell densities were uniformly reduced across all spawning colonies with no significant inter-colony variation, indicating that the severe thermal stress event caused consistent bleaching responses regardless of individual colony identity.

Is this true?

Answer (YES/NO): NO